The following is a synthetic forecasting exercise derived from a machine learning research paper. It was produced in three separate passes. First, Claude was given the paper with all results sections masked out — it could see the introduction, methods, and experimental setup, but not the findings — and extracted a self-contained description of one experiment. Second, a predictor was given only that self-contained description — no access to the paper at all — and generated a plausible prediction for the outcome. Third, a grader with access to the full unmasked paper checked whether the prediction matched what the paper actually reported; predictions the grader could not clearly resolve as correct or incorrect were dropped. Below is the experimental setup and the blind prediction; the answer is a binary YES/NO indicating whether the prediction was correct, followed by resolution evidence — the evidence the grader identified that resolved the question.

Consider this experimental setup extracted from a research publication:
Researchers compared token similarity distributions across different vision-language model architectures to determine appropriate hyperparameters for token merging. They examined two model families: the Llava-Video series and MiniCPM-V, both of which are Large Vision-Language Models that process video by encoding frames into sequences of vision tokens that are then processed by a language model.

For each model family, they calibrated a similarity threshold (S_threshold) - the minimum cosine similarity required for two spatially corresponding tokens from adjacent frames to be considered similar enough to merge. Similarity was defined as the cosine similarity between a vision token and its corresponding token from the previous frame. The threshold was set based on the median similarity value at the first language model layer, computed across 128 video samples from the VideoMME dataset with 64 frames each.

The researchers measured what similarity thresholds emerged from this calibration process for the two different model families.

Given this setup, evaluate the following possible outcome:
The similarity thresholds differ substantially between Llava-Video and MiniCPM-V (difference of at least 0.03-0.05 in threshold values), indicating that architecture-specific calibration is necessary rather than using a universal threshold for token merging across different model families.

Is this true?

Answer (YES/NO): YES